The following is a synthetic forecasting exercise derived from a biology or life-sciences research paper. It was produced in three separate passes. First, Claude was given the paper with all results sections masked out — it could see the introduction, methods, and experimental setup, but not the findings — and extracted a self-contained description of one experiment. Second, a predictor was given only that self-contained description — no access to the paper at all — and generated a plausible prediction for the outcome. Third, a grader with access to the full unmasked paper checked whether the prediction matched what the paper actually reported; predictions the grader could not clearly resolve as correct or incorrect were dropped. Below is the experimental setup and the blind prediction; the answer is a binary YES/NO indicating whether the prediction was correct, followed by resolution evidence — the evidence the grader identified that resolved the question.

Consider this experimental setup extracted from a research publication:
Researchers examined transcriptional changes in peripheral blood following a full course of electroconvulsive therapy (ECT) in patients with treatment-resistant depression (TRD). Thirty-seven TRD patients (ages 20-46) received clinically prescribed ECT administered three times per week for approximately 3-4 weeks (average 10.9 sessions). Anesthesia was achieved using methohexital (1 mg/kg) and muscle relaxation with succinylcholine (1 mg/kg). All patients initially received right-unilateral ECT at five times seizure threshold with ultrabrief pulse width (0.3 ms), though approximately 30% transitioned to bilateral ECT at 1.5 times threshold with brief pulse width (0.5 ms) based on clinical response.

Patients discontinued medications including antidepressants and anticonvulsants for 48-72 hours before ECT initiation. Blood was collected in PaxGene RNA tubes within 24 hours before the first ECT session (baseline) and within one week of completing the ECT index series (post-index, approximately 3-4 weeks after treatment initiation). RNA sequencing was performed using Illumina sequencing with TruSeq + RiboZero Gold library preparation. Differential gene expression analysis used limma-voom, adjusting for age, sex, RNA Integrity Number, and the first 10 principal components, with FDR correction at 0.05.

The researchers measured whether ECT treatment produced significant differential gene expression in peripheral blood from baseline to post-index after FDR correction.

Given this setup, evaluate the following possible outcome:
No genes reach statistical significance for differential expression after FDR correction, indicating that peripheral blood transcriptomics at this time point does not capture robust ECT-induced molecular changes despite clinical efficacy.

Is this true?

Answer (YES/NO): NO